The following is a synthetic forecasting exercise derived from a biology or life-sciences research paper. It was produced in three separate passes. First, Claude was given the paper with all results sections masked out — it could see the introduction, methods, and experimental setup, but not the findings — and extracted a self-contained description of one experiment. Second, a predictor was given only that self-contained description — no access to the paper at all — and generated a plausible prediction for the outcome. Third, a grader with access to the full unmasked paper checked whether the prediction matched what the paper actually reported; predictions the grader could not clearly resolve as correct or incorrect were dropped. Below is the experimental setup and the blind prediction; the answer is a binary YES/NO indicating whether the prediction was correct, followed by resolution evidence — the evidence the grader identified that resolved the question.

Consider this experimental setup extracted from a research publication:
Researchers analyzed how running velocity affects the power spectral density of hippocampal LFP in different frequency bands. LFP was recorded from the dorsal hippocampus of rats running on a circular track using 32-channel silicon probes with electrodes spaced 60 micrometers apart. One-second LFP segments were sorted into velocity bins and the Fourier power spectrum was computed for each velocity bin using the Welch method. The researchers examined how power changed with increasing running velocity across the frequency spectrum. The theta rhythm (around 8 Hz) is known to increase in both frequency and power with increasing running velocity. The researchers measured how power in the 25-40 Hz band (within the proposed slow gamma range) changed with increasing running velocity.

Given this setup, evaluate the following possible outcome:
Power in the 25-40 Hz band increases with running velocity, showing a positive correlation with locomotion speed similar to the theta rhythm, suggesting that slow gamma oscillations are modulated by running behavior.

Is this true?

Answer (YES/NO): NO